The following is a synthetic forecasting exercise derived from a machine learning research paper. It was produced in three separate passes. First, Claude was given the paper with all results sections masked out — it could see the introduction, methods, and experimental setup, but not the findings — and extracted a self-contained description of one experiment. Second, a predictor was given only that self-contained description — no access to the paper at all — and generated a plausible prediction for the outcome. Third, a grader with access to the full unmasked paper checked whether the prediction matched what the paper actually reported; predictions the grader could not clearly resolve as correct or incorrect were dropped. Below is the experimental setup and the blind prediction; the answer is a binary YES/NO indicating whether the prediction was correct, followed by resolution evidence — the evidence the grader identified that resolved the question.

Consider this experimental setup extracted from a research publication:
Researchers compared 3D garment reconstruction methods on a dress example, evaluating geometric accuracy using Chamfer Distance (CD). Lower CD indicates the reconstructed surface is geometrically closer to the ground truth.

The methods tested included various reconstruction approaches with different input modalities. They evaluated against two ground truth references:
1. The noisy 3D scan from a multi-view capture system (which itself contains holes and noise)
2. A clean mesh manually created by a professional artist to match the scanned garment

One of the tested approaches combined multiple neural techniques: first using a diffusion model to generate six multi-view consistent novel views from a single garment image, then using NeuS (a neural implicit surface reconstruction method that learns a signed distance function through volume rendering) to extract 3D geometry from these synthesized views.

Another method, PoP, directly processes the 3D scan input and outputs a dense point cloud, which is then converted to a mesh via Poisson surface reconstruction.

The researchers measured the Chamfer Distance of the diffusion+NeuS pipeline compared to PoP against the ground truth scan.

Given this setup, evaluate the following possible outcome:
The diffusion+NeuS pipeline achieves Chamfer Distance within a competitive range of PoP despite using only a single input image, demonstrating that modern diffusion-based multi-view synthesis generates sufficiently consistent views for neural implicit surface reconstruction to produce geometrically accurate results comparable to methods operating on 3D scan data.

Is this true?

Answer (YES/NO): NO